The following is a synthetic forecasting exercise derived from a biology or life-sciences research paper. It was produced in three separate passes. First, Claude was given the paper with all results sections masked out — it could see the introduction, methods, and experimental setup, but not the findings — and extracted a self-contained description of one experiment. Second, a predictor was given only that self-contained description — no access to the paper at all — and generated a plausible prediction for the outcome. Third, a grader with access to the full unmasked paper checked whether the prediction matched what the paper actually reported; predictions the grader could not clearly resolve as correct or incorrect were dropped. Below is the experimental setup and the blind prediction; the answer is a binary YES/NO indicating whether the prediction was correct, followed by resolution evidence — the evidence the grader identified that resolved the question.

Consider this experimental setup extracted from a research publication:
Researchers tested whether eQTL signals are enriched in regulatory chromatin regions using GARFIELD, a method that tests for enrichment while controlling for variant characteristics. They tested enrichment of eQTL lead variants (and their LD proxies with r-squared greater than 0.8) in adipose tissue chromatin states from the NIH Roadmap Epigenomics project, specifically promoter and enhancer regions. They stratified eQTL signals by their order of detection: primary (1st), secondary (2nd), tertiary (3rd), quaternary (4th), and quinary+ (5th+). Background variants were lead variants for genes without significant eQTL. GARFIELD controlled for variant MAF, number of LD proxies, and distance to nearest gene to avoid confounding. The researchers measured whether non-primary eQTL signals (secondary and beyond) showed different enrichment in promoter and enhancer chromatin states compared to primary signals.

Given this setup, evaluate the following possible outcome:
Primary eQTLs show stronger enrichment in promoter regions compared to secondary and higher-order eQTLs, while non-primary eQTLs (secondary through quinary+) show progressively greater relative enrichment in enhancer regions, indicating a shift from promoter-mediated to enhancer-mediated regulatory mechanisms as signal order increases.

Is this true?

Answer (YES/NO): NO